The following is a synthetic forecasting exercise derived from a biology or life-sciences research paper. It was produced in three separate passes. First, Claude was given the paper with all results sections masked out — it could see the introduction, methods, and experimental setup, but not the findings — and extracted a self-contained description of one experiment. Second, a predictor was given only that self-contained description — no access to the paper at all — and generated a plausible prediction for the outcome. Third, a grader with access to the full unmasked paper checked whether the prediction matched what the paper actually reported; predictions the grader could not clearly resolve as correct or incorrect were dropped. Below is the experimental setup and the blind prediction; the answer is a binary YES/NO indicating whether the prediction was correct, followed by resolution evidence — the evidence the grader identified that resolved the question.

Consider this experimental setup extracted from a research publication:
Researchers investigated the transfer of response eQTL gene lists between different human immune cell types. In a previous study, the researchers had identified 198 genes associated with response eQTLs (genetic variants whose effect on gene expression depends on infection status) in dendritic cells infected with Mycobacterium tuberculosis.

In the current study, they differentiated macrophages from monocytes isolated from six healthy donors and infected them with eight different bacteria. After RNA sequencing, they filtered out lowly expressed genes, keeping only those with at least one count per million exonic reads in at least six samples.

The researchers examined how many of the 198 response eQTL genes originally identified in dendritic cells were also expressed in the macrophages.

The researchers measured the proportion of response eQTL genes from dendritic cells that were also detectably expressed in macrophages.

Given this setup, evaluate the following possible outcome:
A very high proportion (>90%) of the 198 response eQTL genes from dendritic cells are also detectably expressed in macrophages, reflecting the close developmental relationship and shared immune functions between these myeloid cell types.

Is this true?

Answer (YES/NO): YES